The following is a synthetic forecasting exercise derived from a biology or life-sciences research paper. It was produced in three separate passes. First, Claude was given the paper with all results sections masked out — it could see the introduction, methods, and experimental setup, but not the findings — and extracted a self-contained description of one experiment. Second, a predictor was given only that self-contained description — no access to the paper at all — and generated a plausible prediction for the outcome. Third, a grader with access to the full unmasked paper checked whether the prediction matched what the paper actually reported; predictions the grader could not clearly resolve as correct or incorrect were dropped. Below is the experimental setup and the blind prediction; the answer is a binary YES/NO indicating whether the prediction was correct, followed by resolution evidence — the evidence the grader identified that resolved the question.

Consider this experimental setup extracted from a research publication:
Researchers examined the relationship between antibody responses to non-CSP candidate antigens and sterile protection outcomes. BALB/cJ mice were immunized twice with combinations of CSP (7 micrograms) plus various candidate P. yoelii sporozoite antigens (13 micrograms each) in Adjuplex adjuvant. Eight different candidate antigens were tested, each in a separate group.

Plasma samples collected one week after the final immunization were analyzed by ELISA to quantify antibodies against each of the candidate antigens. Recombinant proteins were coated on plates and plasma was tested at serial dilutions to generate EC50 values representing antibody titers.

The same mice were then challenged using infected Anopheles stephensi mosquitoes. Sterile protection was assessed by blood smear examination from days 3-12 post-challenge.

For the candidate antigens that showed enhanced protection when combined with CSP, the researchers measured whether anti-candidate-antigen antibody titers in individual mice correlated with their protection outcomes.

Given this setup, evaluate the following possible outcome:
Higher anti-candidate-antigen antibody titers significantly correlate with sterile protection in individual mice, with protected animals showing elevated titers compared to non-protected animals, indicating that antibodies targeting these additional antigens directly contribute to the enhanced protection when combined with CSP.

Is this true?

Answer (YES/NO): NO